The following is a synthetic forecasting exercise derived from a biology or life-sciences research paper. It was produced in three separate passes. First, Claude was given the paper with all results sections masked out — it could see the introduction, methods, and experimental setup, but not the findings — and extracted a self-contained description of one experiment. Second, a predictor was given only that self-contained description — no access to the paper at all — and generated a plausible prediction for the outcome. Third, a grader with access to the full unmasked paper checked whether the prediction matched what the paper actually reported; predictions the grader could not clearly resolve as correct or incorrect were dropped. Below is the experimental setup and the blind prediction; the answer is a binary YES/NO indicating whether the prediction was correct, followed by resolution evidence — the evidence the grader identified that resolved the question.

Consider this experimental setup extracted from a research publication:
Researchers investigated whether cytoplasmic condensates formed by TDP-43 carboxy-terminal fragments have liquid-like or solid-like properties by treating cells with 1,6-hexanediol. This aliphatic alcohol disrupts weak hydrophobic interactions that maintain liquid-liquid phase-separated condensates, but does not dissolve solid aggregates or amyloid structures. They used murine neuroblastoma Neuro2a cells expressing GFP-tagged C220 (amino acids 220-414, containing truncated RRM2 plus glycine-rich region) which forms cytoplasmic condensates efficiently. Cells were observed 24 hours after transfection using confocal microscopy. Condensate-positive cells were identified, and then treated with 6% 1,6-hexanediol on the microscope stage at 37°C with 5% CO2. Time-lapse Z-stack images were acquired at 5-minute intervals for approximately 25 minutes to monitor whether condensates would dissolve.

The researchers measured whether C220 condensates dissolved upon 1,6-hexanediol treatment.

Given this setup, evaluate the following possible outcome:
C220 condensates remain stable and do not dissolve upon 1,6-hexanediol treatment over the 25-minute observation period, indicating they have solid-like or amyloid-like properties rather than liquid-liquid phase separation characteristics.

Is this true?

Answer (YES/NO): YES